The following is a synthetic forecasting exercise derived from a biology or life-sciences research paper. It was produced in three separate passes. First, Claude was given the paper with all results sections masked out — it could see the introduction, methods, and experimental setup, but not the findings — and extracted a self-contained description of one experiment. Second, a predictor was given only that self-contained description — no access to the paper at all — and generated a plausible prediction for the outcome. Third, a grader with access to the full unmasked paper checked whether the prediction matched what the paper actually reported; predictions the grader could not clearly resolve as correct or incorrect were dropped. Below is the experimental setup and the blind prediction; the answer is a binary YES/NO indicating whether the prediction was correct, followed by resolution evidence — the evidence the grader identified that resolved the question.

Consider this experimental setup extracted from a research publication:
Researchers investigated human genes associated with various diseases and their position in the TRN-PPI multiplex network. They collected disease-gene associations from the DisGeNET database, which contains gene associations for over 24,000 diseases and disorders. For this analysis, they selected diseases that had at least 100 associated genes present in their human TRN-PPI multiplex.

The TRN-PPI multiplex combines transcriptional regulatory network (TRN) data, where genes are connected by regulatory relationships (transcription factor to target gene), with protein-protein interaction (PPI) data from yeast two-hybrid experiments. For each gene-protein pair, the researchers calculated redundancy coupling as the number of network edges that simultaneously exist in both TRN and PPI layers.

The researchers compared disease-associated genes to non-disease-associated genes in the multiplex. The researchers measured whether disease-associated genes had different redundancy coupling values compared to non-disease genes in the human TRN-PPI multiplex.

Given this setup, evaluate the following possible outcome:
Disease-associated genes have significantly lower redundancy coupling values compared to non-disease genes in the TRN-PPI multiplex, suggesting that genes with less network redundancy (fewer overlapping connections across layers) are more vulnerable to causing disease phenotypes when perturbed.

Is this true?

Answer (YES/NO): NO